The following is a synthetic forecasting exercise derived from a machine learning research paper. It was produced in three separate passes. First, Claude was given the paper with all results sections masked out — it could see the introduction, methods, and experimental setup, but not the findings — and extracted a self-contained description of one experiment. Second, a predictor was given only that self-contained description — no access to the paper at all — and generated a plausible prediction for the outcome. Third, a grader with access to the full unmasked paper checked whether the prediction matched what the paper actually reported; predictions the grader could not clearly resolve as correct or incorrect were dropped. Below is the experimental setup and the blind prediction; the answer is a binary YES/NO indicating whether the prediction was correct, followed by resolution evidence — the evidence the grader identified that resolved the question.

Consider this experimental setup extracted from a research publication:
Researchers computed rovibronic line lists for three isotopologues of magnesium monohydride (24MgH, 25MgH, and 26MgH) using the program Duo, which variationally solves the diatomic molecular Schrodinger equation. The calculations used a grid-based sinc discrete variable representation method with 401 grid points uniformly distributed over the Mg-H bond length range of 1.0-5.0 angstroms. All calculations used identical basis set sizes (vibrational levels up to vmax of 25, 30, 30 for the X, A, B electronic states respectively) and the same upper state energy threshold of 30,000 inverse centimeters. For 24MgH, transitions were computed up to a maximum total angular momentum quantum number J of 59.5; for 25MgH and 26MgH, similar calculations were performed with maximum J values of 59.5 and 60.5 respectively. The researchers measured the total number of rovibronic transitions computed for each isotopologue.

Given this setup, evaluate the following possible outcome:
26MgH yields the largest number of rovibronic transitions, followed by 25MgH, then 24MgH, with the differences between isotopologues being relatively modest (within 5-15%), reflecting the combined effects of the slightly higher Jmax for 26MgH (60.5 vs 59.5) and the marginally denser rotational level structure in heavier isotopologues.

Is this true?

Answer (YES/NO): NO